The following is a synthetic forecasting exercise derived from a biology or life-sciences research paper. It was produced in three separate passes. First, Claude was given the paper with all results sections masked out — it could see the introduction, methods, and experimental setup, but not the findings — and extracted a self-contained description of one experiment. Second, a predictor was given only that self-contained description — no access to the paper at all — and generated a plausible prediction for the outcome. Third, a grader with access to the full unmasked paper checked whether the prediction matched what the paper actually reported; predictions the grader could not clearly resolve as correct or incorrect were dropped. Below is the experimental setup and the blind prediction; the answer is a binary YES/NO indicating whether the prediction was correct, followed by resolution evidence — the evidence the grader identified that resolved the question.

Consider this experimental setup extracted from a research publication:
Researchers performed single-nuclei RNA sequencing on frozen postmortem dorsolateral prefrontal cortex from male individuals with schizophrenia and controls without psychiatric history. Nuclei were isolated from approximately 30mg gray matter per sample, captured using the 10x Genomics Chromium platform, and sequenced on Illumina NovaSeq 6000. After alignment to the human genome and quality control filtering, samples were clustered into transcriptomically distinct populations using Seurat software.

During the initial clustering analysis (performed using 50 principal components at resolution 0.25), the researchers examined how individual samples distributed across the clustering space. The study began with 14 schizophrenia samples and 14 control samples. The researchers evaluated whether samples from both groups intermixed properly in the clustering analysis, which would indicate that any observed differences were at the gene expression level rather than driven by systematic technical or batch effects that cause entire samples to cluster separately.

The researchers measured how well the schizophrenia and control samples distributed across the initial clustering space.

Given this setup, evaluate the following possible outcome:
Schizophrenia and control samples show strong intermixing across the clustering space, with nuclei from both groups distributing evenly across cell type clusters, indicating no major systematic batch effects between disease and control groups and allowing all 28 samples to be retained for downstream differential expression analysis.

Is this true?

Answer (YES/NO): NO